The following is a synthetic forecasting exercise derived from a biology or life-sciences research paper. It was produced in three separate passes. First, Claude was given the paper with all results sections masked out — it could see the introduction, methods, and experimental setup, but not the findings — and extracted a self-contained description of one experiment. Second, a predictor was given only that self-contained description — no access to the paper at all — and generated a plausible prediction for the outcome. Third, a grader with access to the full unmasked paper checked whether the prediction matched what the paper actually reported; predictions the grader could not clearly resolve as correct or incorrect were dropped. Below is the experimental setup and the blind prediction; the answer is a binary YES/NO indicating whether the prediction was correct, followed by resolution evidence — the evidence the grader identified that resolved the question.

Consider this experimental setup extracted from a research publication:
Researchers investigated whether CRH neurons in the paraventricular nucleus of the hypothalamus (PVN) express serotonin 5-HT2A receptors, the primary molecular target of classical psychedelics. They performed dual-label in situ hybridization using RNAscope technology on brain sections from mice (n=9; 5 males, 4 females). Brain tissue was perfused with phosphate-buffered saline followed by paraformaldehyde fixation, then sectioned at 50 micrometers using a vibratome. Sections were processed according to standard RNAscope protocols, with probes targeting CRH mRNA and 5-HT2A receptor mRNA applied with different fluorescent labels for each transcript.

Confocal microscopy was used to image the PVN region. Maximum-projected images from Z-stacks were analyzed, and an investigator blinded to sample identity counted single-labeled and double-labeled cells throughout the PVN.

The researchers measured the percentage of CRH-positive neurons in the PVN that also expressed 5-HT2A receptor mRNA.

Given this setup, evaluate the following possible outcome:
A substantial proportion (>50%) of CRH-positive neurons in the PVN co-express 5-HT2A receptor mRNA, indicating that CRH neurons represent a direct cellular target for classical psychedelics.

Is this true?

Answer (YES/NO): YES